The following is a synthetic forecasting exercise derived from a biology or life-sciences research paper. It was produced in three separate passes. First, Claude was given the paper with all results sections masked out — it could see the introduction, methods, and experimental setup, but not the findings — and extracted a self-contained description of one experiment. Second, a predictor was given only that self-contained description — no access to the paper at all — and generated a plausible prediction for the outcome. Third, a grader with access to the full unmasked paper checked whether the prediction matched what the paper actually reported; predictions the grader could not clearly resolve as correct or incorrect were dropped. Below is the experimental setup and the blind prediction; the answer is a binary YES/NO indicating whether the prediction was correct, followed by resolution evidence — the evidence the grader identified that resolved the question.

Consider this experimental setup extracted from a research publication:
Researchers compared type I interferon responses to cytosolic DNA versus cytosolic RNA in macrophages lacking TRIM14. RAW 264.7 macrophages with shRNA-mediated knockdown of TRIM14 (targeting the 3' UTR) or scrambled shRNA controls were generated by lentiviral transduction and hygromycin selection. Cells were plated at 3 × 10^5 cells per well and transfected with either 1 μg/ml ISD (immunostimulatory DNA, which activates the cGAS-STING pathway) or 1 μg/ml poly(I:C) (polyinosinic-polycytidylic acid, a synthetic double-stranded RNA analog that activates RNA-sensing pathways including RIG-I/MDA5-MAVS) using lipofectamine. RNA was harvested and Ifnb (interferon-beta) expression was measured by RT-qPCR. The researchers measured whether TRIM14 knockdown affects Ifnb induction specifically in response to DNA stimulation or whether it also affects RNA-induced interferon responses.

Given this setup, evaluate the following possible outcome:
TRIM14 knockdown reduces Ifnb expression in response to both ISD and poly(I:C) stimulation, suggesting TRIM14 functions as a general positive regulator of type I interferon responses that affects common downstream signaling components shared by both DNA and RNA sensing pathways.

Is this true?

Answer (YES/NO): NO